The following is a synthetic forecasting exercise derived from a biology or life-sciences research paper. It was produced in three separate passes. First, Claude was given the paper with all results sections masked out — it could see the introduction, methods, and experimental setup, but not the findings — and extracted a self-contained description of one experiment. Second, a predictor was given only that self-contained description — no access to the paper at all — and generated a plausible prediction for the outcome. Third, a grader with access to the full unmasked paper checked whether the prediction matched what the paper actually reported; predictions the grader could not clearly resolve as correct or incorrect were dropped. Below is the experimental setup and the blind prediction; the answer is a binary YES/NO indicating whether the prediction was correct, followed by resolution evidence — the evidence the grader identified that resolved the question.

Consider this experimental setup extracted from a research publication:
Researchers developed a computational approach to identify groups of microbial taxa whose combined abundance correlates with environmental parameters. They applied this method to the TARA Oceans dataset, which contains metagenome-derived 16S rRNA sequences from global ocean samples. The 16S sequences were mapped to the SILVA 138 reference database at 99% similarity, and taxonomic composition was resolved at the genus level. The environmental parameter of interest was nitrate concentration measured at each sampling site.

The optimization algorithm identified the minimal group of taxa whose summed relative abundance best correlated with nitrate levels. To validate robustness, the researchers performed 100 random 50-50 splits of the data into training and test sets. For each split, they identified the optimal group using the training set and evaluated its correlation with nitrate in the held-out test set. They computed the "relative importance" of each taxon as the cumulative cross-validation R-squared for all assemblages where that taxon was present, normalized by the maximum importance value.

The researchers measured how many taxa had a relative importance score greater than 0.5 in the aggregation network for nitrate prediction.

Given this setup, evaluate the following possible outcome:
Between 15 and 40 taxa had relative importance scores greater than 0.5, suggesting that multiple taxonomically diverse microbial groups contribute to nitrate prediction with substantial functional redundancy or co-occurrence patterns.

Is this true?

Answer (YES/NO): NO